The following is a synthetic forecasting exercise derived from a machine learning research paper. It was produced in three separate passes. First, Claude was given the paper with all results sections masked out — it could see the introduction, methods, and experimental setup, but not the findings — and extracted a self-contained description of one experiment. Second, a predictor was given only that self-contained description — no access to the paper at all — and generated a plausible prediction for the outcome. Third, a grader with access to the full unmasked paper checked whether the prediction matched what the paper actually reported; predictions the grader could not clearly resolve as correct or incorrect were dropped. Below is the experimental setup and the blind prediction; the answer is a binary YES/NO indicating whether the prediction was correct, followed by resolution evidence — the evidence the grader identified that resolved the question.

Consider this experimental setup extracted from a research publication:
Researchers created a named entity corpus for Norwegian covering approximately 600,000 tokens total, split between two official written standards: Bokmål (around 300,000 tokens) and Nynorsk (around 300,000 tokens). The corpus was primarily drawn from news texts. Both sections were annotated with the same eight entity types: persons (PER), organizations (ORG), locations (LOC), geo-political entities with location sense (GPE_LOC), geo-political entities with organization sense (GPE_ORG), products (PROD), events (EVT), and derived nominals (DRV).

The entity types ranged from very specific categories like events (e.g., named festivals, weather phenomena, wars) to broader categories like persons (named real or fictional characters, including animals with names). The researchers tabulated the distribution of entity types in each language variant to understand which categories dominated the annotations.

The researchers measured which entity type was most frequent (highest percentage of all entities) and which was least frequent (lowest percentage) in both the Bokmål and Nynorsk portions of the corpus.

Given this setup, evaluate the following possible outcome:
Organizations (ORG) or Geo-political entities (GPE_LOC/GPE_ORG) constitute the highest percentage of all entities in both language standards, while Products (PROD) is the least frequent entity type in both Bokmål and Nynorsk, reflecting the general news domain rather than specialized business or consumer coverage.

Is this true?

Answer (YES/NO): NO